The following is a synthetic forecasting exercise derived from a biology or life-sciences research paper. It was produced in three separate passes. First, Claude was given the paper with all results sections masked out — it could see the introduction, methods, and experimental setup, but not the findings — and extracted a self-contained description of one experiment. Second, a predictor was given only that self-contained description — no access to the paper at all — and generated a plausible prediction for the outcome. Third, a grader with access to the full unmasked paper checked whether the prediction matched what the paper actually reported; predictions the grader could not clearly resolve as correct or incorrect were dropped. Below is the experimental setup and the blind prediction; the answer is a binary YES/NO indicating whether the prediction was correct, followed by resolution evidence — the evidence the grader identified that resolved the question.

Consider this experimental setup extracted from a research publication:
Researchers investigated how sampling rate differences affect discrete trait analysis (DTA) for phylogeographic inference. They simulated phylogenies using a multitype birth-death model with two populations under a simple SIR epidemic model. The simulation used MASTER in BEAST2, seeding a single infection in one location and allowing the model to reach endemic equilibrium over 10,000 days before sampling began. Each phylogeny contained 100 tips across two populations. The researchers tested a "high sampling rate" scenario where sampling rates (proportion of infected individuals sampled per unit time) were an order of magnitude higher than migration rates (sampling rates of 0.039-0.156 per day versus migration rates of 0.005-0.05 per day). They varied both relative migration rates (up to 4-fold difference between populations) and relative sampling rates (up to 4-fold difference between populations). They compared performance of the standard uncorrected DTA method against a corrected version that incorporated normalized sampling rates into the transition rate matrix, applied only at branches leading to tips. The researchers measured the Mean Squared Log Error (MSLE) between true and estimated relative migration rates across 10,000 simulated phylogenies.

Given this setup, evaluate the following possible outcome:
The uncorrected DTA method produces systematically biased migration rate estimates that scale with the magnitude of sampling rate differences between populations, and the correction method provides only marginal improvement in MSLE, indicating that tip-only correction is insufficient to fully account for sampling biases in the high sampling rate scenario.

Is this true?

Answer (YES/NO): NO